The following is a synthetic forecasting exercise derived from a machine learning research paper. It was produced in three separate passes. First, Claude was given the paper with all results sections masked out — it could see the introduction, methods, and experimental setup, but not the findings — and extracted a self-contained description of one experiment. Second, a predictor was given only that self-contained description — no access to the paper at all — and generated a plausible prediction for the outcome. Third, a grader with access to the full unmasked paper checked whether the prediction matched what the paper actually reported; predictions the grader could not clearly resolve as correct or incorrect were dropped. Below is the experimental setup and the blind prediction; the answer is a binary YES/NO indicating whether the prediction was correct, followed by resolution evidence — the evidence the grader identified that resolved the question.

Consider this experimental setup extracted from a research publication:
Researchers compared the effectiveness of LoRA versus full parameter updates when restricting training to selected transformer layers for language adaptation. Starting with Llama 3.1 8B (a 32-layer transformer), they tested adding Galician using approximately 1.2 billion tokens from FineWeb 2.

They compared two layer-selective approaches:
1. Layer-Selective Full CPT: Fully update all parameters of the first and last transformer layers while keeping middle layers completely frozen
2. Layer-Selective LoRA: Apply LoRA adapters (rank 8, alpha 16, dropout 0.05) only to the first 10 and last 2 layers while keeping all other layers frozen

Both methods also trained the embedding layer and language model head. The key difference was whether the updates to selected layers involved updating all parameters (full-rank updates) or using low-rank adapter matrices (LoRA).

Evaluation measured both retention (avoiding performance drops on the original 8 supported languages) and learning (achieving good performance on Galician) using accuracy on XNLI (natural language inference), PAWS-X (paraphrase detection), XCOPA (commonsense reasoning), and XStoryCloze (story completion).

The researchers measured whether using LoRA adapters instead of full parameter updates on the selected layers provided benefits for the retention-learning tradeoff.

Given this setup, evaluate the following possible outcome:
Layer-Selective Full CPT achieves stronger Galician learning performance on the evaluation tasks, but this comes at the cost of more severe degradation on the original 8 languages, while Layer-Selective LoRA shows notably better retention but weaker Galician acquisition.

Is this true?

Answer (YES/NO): NO